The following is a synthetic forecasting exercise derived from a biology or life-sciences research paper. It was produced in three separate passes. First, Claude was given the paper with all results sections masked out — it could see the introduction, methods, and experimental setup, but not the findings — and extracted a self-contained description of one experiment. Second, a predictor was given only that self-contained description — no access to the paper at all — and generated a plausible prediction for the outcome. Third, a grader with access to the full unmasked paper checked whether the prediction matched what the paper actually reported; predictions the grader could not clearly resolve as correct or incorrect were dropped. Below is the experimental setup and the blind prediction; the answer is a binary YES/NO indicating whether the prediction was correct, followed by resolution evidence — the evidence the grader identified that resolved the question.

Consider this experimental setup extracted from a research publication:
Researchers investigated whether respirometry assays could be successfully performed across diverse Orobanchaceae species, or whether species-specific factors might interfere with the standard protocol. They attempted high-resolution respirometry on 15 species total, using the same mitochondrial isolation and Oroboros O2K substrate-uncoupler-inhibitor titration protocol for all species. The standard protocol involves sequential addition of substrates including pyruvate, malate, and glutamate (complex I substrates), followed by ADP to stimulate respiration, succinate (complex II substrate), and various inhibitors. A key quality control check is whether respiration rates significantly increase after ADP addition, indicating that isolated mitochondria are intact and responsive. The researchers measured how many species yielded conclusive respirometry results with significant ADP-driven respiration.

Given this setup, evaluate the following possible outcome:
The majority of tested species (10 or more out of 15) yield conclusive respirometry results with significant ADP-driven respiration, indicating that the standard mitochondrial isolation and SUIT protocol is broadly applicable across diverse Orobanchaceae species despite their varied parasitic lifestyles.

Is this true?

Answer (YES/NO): NO